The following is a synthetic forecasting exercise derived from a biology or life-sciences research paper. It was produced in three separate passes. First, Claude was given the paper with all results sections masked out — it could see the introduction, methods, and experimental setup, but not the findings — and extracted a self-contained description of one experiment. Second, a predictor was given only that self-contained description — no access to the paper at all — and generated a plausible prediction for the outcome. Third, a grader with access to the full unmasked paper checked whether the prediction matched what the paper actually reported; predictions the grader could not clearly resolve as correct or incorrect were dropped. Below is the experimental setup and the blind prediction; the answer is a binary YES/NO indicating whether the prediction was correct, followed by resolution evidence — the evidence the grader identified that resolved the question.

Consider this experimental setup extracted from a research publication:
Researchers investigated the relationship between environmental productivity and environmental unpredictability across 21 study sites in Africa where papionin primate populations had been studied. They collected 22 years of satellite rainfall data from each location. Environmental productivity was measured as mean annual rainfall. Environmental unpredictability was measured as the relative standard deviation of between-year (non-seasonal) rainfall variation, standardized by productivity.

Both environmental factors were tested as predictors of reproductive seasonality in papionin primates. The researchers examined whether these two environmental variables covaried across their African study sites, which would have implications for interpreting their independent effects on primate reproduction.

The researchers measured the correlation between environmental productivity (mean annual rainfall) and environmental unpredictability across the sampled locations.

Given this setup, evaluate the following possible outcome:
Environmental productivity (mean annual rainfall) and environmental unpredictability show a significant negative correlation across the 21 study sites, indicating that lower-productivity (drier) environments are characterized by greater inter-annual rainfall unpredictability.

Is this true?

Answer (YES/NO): YES